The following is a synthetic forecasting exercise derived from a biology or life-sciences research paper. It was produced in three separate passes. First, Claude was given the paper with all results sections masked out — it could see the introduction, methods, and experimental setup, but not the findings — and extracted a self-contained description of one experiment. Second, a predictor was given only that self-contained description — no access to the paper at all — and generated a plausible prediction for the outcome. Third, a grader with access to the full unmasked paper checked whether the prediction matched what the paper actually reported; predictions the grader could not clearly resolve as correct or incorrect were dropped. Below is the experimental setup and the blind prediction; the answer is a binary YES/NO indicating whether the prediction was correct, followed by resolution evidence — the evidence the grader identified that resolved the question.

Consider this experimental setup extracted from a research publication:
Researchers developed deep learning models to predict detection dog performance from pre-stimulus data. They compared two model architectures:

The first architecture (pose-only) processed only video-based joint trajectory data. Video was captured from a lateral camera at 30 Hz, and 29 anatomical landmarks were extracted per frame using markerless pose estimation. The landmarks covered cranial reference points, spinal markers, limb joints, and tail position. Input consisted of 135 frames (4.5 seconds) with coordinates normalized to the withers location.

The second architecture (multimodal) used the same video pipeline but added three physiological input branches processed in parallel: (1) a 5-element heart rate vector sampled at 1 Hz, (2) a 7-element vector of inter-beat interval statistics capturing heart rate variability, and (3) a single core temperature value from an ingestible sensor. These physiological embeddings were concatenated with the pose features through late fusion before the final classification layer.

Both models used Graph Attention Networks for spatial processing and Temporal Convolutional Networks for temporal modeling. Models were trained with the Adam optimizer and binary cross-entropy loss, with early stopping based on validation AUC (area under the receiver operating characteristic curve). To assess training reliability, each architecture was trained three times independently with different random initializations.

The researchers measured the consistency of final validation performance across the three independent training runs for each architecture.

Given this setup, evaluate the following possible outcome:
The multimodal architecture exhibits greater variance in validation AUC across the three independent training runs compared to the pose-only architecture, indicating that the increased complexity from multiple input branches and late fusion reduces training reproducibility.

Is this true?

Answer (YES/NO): YES